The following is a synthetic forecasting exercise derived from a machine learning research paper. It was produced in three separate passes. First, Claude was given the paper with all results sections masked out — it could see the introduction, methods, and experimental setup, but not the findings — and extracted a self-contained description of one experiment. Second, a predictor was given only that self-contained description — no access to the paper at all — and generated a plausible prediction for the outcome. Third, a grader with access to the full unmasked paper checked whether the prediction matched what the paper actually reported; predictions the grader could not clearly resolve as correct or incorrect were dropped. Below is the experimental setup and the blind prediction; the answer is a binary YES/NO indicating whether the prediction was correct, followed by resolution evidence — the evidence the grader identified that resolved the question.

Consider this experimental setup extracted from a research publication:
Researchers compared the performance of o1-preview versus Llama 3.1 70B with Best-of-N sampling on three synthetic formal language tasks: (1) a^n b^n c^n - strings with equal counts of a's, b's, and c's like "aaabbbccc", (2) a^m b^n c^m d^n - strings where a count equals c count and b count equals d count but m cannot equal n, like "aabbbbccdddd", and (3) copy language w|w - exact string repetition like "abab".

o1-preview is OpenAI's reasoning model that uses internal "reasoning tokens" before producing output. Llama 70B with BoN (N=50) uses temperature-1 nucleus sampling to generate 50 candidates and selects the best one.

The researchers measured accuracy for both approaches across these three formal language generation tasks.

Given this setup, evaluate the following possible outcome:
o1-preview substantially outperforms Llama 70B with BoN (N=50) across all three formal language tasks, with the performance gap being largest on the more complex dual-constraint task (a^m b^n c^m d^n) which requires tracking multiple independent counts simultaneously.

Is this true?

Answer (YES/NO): NO